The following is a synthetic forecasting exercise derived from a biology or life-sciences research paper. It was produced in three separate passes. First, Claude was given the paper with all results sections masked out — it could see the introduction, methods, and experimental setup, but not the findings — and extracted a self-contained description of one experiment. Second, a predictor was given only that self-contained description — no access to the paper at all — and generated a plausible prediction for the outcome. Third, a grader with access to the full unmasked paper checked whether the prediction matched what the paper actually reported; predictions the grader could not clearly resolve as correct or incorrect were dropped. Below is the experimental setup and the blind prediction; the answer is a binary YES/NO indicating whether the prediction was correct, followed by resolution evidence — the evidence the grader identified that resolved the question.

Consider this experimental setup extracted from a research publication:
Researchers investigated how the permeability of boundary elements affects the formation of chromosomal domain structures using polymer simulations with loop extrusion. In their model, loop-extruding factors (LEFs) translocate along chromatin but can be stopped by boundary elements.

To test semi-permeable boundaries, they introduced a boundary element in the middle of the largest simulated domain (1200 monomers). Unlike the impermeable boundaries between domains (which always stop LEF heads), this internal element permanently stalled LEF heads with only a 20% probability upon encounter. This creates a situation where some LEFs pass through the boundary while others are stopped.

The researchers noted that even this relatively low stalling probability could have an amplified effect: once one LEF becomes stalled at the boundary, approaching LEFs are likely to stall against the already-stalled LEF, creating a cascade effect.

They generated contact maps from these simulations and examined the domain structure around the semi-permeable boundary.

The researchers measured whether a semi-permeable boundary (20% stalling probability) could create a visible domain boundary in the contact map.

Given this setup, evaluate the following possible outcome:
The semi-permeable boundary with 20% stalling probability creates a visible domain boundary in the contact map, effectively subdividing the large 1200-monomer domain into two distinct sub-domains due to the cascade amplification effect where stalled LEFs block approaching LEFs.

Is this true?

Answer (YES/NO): YES